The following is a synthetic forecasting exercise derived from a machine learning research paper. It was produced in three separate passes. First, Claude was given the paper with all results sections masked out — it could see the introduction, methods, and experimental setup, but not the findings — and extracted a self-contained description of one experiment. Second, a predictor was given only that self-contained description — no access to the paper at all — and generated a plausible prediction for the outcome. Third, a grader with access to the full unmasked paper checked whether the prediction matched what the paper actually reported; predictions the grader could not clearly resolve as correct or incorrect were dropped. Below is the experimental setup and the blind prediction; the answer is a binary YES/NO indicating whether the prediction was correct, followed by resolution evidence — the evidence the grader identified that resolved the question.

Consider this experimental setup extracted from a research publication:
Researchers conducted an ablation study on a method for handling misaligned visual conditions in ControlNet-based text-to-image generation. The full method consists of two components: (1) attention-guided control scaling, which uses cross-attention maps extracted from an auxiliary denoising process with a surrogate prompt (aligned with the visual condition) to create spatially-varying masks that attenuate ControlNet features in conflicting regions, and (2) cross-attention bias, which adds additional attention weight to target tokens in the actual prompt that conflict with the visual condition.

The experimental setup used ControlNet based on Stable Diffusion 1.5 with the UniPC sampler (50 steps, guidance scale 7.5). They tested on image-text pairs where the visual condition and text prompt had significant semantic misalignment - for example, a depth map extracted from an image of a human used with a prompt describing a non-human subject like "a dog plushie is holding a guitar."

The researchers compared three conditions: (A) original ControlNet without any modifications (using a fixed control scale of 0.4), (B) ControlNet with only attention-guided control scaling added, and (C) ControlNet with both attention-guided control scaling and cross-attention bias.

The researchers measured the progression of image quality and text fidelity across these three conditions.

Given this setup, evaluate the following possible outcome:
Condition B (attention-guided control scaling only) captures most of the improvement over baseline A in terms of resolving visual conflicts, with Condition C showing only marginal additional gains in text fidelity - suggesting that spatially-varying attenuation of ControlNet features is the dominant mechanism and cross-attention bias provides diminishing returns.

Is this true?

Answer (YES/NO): NO